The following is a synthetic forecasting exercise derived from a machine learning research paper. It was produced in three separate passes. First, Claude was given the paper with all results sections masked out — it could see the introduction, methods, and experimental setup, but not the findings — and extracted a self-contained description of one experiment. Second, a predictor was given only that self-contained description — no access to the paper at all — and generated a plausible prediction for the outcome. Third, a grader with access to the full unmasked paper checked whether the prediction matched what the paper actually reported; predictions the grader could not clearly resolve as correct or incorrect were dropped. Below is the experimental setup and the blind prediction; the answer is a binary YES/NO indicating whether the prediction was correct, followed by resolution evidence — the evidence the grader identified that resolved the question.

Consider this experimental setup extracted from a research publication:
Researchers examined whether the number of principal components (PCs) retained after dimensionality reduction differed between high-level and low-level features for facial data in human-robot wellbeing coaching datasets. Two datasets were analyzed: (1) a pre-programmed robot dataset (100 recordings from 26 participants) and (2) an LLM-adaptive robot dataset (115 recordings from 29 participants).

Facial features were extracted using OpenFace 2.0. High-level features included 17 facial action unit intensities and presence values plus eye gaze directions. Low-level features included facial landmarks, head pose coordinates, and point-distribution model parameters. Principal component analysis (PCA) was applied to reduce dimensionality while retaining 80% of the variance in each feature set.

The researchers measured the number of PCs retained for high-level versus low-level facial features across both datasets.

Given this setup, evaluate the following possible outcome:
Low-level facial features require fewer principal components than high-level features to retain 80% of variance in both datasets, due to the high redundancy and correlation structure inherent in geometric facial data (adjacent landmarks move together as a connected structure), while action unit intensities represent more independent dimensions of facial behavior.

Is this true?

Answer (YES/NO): YES